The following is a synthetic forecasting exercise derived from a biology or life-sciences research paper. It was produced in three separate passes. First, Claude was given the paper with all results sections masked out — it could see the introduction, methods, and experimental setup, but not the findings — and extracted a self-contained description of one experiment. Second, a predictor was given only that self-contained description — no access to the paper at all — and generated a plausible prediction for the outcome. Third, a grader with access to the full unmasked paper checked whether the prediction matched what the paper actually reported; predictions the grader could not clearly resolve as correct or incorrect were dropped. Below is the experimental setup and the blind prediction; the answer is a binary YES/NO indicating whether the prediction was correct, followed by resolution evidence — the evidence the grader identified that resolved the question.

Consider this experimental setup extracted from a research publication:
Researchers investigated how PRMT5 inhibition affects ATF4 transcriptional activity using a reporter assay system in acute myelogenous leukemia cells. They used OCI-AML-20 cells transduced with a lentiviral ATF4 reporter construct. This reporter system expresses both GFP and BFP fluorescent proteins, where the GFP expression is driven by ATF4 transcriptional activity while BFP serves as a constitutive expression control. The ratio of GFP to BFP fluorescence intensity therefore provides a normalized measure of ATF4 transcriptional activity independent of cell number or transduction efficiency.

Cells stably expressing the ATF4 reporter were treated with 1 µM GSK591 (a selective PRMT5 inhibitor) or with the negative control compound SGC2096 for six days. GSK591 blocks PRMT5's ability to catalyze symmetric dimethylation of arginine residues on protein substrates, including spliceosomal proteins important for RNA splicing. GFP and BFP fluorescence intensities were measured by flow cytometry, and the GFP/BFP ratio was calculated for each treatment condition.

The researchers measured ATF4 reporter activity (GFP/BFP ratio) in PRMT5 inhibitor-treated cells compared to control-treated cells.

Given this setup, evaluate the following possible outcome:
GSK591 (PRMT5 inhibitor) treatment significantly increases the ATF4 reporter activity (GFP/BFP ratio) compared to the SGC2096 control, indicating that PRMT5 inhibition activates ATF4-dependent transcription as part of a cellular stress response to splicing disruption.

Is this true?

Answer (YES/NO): NO